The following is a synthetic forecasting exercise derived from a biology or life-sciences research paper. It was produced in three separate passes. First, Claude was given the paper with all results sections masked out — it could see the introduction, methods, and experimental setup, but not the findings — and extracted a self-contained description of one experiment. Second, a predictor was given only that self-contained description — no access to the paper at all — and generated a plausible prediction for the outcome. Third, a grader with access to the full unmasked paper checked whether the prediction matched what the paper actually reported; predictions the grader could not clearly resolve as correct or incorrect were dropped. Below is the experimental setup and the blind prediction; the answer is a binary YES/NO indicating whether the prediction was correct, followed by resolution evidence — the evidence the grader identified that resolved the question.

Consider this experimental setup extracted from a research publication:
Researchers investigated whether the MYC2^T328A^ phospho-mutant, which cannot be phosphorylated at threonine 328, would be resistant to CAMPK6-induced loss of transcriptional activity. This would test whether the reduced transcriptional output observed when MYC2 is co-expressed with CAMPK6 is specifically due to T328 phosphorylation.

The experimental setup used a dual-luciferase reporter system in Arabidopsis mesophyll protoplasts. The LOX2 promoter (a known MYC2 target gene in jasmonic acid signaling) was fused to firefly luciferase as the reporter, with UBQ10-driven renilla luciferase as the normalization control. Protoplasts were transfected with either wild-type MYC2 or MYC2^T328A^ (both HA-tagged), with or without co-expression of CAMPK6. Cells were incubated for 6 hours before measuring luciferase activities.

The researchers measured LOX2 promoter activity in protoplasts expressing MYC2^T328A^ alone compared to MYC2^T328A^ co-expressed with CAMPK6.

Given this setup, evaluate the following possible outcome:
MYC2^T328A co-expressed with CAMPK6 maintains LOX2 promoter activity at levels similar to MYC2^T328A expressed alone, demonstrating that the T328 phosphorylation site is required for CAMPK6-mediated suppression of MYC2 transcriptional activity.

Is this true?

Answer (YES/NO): YES